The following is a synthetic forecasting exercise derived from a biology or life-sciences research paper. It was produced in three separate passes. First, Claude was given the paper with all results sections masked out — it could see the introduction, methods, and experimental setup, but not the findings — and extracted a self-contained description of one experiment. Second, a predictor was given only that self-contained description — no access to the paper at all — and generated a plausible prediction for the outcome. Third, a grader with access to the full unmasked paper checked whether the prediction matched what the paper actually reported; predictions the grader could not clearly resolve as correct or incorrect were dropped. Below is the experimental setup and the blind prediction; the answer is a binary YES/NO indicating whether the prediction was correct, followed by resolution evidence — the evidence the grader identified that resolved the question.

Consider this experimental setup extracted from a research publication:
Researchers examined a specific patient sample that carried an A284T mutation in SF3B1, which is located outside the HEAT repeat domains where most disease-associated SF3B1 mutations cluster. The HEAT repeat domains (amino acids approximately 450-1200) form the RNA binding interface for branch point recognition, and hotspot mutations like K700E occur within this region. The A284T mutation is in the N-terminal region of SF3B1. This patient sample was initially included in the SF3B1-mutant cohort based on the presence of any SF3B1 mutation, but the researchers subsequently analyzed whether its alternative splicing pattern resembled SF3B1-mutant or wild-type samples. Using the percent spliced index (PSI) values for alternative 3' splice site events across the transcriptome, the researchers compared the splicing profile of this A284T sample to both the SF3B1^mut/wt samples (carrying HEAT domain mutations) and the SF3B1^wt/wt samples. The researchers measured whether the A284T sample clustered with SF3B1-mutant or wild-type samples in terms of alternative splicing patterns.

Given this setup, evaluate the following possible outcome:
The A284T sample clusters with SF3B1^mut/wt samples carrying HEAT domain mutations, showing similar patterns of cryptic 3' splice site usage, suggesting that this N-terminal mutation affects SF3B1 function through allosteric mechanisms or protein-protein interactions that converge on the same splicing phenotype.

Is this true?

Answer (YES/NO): NO